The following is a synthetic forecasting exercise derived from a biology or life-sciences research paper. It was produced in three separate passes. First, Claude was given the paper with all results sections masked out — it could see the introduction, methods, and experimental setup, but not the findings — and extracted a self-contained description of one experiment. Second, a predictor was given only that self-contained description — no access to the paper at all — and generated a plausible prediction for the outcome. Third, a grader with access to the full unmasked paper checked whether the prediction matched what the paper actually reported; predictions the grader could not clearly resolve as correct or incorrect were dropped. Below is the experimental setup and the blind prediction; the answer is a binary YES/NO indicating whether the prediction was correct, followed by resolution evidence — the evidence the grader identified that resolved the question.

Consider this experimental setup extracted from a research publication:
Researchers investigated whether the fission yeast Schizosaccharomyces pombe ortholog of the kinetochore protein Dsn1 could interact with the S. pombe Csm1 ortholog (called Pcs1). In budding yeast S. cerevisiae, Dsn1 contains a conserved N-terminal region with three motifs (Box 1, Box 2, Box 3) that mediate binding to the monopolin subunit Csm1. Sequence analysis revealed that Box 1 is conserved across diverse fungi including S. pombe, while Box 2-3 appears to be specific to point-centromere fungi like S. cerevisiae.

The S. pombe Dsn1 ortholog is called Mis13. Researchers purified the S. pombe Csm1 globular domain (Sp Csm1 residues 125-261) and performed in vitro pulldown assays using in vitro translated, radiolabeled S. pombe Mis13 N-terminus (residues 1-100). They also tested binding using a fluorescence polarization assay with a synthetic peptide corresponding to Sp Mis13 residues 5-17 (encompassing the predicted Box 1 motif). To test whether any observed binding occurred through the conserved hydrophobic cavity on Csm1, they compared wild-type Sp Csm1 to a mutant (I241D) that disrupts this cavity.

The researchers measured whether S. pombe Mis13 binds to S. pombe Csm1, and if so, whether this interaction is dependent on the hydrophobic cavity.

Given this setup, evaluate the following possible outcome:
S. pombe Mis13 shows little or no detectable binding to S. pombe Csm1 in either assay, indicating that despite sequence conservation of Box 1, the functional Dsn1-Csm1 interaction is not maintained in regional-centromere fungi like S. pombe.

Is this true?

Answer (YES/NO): NO